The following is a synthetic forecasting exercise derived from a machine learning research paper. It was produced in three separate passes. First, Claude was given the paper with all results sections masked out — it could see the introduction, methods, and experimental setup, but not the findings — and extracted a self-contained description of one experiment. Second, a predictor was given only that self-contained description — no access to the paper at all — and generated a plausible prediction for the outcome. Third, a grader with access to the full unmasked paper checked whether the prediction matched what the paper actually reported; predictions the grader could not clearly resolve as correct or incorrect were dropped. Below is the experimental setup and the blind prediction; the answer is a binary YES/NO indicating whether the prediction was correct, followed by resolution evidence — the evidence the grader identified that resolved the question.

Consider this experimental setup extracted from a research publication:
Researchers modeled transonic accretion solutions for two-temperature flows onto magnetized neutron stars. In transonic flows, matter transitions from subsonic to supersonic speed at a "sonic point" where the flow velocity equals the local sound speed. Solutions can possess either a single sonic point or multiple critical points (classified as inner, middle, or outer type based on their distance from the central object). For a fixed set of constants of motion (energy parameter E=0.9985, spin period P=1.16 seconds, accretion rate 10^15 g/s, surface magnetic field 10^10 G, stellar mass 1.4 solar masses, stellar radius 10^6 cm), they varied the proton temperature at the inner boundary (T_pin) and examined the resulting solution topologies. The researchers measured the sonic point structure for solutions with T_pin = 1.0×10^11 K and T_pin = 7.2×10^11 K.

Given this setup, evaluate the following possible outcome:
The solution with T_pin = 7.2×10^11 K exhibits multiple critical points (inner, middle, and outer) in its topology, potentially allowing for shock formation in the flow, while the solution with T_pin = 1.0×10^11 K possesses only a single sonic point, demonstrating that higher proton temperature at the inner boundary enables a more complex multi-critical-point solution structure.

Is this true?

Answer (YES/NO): NO